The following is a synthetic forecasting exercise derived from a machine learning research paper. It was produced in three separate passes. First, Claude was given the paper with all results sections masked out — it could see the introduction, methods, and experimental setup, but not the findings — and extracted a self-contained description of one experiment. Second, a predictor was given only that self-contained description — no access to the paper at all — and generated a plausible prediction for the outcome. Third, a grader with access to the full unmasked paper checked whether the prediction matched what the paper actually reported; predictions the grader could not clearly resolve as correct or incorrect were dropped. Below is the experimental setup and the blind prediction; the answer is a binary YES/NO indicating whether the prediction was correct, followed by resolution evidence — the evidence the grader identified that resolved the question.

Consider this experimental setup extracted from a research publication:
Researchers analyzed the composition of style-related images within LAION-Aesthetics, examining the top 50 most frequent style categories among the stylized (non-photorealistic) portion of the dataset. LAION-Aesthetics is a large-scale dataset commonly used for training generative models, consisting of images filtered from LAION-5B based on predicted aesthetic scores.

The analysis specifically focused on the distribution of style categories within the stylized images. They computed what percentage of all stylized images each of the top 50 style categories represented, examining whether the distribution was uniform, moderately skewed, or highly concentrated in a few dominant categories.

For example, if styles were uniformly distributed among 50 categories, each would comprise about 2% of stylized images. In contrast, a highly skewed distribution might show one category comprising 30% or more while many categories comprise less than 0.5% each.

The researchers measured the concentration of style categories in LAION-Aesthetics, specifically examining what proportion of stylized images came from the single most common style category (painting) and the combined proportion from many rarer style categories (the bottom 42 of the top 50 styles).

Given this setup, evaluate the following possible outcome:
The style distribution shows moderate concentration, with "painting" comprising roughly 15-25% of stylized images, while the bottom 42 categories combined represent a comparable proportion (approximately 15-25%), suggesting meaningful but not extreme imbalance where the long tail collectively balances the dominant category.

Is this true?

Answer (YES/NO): NO